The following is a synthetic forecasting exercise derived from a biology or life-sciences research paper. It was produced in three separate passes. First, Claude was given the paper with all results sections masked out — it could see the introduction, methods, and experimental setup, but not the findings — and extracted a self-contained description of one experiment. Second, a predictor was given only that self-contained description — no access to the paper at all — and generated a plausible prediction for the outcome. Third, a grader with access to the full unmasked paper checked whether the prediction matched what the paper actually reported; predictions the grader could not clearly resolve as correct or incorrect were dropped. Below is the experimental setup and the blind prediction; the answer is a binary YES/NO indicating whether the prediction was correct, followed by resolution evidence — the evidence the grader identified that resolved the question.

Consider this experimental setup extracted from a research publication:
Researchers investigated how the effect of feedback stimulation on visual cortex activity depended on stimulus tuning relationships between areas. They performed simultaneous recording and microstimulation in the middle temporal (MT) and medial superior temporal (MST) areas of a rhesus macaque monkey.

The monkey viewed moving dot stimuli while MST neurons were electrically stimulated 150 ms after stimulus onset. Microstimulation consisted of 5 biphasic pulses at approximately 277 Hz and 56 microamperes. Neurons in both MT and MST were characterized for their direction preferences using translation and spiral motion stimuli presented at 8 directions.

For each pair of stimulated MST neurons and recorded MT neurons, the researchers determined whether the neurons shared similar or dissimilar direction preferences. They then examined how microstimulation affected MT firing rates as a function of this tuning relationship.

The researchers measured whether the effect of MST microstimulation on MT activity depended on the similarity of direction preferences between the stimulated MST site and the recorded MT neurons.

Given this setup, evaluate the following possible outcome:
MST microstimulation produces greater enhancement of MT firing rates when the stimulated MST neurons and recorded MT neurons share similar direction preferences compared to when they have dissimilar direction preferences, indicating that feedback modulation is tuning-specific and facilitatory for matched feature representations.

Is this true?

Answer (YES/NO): NO